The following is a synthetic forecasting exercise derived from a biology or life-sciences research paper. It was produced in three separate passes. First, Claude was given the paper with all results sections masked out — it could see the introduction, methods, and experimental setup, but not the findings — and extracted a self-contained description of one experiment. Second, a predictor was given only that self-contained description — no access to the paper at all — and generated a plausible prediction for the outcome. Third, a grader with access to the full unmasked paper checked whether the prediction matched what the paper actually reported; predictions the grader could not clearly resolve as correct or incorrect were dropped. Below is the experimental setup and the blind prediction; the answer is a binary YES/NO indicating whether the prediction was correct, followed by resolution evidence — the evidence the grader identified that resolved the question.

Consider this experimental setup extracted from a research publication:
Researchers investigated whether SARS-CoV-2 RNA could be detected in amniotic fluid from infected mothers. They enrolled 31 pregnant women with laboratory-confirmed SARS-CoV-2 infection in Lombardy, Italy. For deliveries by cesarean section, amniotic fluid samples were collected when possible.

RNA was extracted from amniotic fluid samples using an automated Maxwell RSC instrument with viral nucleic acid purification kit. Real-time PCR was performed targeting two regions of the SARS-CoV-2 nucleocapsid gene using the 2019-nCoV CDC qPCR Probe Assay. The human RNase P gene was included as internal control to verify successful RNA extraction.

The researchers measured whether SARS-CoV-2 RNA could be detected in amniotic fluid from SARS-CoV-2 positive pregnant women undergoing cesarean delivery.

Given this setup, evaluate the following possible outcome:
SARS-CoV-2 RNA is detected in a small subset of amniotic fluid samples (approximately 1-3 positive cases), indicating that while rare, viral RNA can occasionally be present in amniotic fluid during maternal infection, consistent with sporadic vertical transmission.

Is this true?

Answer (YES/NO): NO